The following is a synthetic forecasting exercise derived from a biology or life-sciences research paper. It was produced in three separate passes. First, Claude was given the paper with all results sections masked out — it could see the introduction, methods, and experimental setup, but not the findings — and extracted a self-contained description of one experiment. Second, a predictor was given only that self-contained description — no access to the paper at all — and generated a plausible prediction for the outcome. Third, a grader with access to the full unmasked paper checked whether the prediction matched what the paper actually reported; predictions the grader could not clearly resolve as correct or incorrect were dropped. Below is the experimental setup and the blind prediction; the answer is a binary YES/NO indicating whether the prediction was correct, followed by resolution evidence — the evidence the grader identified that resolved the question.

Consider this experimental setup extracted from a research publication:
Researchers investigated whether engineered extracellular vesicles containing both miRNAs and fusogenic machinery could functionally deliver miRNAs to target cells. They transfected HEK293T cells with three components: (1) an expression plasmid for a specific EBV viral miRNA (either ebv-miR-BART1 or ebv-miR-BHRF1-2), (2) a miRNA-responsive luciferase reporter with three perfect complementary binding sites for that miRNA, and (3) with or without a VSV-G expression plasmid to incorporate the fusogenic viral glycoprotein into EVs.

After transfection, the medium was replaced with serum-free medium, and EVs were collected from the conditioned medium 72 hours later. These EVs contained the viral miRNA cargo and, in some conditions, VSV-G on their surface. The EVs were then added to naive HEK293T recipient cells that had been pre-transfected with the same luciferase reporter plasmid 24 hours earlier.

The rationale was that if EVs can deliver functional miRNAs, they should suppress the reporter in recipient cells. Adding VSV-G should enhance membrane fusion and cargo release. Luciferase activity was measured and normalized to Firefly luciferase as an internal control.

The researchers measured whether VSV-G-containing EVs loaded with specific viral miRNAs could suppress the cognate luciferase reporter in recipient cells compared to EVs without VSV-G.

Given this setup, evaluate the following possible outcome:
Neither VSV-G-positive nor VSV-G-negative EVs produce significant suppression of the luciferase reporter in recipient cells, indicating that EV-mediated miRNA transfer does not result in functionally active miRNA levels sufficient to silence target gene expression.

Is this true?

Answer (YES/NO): YES